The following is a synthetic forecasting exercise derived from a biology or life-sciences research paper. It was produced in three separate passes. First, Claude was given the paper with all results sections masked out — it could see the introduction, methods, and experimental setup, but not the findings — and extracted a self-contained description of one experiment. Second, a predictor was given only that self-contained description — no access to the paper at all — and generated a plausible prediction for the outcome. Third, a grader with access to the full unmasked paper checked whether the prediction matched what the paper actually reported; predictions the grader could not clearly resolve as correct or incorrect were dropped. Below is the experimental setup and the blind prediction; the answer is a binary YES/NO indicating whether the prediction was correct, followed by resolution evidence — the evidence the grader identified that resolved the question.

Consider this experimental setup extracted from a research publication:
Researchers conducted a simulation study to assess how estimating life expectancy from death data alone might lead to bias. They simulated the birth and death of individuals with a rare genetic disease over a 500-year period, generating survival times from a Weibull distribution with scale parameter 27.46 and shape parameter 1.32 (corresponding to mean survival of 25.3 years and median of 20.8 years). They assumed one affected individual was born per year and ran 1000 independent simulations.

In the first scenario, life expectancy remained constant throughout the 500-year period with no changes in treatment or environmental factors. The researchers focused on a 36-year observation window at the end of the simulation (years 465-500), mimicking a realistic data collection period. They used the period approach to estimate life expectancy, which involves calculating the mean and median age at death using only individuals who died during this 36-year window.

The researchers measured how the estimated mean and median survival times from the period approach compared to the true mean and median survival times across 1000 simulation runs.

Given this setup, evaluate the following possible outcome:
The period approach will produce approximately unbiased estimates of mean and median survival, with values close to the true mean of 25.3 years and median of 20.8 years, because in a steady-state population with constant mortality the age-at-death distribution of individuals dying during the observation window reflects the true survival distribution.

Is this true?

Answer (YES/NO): YES